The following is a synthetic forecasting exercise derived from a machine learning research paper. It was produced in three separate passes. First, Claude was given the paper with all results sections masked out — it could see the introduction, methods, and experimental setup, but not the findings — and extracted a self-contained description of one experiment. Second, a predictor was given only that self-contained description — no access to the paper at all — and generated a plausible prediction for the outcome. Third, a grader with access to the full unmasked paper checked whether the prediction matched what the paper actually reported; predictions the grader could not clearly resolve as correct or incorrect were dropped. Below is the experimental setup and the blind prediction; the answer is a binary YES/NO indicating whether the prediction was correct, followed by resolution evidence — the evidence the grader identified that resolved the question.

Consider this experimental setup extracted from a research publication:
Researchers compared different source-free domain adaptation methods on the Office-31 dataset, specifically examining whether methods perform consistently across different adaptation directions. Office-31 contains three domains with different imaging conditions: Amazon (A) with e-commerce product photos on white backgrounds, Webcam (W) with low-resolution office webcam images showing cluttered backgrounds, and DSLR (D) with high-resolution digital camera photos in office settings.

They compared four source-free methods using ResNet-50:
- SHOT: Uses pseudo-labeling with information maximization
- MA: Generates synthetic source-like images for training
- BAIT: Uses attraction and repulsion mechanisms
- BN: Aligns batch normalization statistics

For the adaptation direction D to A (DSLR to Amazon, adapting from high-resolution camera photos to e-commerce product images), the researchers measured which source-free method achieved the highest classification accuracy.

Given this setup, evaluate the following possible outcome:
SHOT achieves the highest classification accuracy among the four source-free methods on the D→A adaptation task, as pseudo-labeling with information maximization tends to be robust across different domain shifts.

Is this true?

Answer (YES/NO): NO